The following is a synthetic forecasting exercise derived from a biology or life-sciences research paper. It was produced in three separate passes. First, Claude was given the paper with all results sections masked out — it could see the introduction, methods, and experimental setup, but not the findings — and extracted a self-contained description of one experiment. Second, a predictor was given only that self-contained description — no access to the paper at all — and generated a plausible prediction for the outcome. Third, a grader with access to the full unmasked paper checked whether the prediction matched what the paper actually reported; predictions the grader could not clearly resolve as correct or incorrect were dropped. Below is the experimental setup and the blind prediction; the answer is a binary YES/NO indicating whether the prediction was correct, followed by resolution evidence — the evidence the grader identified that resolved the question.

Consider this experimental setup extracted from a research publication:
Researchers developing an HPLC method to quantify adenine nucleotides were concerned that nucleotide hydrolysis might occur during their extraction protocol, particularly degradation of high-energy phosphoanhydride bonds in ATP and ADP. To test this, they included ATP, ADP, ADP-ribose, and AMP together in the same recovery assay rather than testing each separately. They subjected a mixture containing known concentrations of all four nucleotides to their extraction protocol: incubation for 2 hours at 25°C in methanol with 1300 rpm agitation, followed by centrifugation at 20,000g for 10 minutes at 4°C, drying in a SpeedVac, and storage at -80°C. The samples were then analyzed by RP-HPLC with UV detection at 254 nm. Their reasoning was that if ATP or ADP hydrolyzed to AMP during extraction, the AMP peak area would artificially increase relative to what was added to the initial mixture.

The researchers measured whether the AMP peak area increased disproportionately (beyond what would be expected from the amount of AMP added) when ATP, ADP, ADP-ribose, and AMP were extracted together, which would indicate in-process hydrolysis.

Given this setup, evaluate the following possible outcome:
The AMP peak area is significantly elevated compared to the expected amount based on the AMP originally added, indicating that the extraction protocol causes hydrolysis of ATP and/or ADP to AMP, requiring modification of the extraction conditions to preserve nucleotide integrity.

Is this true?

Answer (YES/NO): NO